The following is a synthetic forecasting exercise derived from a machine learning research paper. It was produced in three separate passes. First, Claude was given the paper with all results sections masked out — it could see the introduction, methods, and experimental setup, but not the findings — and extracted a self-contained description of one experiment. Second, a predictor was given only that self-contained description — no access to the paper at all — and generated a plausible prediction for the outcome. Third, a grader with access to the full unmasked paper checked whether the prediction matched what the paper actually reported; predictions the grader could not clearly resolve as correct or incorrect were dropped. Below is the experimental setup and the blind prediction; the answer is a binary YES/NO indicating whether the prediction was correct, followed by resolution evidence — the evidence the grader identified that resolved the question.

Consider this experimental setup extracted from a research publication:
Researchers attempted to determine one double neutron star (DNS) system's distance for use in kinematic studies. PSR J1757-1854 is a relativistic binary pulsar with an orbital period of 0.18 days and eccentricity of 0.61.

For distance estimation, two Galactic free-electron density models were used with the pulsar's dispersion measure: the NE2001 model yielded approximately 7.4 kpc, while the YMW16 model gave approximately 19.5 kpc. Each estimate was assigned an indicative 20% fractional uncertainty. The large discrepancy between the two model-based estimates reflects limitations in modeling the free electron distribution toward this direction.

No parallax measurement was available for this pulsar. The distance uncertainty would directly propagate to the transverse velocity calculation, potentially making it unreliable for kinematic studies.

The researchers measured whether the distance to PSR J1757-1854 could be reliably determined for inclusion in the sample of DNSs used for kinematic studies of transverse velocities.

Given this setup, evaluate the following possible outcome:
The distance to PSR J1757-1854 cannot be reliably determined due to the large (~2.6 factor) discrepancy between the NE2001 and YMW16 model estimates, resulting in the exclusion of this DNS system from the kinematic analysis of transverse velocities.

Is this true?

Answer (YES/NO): YES